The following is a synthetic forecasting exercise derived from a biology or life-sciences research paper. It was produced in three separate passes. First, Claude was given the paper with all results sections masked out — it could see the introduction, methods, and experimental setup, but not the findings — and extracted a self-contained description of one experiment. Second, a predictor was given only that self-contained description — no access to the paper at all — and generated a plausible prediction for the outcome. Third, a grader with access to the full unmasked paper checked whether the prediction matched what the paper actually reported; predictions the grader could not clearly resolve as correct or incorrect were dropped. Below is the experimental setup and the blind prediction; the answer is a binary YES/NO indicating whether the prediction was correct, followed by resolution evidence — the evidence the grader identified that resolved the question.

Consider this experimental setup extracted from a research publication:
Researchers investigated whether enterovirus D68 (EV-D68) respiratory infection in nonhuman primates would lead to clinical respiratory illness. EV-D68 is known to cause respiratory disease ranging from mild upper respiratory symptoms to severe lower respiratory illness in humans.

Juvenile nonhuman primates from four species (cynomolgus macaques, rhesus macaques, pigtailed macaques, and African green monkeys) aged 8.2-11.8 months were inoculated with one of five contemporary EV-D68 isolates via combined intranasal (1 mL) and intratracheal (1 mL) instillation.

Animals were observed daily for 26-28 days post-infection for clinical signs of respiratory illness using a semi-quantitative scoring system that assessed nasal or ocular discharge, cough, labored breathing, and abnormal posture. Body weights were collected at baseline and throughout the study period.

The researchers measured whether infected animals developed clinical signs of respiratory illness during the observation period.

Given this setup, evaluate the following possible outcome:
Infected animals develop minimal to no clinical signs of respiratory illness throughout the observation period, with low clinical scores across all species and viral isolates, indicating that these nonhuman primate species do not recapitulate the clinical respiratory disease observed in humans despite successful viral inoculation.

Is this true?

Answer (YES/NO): YES